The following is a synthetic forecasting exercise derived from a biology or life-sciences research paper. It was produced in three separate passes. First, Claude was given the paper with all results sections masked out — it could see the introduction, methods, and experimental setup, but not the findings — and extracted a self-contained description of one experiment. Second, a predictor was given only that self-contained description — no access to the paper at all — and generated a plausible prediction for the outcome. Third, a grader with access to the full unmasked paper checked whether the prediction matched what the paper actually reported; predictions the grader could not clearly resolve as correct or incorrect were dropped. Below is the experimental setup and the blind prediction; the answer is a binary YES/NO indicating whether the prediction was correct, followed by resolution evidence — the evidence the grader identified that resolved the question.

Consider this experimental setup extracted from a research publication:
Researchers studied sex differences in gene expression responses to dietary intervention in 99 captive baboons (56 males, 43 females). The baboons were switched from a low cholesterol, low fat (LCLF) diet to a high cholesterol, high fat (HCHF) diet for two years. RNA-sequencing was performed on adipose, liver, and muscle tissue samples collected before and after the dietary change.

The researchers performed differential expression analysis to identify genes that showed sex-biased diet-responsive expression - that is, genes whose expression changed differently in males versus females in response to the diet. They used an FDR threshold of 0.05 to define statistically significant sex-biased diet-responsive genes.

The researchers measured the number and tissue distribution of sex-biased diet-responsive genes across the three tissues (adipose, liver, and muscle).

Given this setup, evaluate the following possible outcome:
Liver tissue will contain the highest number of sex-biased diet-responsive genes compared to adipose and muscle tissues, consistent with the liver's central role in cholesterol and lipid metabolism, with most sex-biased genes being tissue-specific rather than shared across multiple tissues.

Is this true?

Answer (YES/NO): NO